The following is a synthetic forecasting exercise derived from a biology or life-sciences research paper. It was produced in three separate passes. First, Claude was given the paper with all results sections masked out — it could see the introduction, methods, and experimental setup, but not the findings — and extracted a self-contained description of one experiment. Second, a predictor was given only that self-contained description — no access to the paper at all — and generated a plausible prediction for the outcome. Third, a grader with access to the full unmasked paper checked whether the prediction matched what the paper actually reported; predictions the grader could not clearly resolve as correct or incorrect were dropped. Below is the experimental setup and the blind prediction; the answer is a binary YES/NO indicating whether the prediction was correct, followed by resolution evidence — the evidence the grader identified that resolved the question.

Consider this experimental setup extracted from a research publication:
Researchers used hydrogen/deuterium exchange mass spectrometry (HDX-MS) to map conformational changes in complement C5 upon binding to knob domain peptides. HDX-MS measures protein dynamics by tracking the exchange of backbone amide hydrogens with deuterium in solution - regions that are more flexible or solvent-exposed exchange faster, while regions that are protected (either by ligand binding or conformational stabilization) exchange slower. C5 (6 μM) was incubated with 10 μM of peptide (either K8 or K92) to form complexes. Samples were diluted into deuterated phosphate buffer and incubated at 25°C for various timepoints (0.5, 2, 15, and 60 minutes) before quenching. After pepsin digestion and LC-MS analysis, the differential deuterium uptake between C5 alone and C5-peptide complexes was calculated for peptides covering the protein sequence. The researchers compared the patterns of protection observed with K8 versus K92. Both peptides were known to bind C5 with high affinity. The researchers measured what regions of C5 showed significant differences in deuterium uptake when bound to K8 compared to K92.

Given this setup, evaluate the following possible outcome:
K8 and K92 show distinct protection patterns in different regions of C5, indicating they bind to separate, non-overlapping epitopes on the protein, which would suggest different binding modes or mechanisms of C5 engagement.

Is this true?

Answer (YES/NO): YES